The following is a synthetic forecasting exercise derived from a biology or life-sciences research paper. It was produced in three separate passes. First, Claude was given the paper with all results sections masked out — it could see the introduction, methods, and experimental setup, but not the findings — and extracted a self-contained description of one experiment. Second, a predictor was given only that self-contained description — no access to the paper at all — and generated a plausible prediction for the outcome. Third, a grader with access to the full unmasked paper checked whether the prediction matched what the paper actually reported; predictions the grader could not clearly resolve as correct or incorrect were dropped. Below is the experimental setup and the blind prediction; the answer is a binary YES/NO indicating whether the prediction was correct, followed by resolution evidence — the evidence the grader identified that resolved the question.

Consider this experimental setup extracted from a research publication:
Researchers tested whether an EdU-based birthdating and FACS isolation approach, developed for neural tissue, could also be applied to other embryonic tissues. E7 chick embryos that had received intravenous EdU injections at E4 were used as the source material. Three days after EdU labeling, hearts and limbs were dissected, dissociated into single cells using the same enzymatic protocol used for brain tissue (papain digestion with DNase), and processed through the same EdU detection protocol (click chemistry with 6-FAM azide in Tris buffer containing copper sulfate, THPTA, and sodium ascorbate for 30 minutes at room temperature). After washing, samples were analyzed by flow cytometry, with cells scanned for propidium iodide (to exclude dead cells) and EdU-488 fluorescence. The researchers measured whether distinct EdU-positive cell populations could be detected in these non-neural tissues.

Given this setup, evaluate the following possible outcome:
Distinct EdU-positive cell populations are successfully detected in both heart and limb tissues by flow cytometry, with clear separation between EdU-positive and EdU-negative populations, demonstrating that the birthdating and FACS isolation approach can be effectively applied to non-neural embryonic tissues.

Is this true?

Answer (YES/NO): YES